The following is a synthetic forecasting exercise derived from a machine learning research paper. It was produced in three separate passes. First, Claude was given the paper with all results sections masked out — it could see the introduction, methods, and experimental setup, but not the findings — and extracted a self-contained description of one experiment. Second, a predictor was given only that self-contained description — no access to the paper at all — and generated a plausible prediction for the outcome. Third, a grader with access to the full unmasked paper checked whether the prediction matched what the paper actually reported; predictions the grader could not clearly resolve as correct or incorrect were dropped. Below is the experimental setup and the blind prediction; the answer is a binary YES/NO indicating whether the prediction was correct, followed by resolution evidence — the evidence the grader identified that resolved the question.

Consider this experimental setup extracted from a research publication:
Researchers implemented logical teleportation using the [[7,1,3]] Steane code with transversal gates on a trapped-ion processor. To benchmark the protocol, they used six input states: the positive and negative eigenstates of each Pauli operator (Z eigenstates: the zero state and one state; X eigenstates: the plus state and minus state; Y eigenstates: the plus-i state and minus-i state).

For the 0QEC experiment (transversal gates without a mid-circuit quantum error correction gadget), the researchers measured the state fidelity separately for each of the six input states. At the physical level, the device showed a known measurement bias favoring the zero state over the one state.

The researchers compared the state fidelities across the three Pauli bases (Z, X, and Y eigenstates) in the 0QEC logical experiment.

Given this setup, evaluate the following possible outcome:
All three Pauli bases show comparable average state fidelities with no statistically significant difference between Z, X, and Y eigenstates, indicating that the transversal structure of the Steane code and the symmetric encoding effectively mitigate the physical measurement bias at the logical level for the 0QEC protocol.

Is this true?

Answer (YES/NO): NO